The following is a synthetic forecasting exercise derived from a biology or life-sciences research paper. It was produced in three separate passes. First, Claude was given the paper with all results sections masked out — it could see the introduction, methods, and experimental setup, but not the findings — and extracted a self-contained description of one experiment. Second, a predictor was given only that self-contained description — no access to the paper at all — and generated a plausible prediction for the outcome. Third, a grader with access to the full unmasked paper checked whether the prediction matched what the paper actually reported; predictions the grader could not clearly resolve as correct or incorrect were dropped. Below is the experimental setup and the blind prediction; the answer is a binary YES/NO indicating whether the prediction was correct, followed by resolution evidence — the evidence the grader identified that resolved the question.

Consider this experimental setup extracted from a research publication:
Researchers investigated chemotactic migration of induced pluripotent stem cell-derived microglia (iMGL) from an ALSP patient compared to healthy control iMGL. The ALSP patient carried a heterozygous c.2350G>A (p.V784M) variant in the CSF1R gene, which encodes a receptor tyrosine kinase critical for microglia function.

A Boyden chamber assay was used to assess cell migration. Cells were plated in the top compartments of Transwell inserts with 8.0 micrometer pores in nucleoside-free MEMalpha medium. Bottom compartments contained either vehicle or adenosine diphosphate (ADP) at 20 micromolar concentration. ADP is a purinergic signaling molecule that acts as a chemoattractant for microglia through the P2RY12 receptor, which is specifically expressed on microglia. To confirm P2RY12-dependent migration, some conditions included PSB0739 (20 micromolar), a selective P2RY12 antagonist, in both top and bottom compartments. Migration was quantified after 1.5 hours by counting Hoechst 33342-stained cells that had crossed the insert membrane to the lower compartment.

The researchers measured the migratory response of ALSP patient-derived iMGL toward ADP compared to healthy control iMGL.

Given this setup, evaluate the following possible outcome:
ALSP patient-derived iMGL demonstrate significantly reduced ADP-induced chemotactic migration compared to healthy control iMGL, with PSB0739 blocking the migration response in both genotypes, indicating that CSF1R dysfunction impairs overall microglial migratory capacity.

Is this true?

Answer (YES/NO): YES